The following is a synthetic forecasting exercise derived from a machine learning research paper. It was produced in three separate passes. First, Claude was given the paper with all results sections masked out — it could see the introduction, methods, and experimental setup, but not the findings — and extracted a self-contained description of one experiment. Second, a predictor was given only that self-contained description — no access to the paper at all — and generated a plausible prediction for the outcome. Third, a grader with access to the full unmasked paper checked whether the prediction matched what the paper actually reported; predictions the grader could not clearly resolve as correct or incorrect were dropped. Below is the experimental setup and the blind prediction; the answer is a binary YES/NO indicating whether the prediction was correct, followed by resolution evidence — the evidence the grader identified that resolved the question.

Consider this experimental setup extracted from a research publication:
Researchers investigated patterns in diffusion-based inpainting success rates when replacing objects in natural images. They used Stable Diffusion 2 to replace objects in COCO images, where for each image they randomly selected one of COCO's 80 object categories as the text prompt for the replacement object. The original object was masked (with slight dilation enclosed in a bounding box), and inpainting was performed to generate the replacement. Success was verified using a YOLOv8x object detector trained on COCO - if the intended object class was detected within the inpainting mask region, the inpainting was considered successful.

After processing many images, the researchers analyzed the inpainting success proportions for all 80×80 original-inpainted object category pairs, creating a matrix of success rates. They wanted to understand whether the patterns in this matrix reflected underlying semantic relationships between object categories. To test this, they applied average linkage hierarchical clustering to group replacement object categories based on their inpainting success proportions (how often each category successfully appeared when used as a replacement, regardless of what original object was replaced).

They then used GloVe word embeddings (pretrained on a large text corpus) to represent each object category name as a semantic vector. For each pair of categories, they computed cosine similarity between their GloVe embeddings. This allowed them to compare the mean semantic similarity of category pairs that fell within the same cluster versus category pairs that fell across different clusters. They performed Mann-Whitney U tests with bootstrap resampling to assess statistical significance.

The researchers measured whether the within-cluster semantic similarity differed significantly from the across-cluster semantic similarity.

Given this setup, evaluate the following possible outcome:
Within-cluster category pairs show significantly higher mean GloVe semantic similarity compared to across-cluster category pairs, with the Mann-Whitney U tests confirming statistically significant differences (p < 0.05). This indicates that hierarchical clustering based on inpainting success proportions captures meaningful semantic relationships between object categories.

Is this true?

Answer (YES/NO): YES